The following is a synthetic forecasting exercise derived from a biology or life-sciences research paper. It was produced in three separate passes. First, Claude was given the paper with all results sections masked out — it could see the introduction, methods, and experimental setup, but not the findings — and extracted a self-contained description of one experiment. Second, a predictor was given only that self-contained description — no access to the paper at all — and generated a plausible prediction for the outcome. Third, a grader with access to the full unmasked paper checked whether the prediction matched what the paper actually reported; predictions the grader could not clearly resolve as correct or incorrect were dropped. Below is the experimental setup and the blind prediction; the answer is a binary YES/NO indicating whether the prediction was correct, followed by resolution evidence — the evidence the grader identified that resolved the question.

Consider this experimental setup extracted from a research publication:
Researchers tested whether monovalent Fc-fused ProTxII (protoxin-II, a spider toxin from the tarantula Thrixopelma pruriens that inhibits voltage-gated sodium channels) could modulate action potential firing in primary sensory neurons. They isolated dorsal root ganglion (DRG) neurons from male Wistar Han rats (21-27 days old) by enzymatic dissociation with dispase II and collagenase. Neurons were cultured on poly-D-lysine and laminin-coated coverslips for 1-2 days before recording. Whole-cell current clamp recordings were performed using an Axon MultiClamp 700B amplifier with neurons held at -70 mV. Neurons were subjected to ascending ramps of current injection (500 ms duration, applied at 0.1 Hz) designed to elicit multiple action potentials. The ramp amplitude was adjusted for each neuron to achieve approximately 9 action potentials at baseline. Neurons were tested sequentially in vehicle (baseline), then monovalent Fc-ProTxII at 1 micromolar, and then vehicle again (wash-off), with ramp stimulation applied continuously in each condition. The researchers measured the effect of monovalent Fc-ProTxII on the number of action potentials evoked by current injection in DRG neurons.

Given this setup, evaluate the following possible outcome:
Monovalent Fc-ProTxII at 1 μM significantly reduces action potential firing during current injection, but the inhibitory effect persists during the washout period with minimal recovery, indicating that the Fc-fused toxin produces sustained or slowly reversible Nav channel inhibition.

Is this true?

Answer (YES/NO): NO